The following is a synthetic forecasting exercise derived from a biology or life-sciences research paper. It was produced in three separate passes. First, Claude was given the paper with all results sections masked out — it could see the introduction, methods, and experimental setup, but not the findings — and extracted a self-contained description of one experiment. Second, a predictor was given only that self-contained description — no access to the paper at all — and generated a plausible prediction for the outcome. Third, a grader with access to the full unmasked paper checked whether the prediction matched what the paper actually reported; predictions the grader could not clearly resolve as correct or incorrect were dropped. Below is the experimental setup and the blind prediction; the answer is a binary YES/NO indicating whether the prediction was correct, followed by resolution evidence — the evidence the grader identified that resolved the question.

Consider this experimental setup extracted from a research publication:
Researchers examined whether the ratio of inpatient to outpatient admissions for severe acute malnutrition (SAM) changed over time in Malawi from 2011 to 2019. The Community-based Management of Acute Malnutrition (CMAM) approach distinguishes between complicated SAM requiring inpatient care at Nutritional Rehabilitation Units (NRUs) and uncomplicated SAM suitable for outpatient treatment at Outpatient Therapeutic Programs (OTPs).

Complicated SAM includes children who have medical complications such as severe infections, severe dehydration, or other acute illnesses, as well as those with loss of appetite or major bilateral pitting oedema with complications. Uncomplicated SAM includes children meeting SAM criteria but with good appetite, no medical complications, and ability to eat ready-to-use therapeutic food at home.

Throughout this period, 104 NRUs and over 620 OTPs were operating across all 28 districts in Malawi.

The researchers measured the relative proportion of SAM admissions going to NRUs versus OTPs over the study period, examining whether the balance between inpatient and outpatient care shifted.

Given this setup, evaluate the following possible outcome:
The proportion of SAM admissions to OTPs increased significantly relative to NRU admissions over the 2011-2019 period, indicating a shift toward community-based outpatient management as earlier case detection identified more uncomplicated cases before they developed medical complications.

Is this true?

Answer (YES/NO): YES